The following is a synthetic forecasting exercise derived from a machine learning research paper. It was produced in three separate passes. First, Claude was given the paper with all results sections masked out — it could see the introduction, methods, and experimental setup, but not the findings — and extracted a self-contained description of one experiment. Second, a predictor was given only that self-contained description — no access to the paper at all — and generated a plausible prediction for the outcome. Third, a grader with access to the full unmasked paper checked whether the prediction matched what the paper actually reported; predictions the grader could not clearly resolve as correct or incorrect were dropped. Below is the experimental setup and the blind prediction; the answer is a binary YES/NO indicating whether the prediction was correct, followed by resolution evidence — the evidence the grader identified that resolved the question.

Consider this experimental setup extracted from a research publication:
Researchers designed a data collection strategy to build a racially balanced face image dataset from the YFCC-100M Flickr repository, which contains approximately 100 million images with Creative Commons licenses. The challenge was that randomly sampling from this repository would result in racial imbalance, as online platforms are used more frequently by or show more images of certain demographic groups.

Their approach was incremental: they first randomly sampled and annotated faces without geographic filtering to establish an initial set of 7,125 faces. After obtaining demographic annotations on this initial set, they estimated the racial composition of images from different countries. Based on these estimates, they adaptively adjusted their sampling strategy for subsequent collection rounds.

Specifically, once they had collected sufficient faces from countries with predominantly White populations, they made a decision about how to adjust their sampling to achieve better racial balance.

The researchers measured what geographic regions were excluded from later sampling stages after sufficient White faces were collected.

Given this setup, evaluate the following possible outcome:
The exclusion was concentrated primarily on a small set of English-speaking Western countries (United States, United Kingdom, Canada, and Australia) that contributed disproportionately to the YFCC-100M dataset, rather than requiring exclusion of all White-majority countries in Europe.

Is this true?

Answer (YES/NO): NO